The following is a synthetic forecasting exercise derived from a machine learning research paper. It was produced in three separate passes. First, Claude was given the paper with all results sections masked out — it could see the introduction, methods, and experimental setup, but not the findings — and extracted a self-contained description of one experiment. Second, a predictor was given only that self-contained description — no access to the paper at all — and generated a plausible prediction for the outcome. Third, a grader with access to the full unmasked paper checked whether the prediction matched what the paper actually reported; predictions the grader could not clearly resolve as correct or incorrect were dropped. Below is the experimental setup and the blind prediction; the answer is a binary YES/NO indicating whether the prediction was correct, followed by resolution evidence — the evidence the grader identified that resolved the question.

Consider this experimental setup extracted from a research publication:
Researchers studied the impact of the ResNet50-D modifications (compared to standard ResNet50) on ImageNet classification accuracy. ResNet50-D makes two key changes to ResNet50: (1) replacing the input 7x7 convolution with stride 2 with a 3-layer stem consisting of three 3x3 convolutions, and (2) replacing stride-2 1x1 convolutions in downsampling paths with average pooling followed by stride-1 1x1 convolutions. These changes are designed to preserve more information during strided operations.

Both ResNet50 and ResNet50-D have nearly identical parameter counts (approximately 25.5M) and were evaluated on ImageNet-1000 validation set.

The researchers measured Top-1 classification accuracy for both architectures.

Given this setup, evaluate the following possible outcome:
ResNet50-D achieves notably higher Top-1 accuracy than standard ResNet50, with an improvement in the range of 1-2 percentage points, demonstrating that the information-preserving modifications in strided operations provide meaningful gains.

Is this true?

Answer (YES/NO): NO